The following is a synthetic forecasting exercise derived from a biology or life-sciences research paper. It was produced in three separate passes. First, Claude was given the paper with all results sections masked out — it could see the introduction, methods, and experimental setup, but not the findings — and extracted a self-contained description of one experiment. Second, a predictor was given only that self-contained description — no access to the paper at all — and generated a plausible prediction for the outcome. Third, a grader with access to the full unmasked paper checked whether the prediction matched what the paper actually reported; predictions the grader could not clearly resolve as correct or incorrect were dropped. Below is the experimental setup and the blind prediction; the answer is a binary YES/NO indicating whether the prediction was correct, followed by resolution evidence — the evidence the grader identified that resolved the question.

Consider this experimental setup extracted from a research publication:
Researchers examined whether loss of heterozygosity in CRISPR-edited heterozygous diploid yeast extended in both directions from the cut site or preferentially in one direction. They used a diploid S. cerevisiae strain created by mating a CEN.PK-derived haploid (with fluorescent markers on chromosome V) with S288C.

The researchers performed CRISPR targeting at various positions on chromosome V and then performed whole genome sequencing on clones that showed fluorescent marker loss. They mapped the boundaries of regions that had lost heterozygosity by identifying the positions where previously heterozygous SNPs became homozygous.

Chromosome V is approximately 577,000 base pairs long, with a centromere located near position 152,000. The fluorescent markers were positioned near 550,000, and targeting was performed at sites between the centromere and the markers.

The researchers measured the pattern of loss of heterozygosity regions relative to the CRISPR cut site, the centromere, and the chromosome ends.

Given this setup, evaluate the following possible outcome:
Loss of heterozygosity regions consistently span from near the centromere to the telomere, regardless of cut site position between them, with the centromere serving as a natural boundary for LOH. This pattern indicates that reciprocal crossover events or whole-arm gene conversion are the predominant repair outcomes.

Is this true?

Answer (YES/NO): NO